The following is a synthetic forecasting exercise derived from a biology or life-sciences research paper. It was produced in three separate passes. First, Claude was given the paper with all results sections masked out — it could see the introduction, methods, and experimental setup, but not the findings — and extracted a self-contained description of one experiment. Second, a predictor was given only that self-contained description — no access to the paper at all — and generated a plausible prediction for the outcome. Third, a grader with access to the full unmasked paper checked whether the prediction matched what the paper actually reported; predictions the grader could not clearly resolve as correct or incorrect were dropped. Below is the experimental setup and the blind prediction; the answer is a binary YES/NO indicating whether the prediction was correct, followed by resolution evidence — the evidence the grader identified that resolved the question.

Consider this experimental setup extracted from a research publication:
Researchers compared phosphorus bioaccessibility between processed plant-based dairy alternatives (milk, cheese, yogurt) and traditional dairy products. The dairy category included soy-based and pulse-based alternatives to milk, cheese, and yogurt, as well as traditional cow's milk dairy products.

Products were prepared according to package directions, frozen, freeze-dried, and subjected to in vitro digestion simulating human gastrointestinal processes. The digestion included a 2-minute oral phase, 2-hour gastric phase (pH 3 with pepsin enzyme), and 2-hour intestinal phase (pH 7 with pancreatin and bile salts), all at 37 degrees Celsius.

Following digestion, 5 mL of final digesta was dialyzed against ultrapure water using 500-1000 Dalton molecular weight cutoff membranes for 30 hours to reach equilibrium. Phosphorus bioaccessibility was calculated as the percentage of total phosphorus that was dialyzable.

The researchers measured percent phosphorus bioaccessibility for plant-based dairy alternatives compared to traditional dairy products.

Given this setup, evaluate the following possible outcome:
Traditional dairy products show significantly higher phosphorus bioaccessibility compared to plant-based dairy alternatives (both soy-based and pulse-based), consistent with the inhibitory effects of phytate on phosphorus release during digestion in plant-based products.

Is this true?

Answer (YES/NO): NO